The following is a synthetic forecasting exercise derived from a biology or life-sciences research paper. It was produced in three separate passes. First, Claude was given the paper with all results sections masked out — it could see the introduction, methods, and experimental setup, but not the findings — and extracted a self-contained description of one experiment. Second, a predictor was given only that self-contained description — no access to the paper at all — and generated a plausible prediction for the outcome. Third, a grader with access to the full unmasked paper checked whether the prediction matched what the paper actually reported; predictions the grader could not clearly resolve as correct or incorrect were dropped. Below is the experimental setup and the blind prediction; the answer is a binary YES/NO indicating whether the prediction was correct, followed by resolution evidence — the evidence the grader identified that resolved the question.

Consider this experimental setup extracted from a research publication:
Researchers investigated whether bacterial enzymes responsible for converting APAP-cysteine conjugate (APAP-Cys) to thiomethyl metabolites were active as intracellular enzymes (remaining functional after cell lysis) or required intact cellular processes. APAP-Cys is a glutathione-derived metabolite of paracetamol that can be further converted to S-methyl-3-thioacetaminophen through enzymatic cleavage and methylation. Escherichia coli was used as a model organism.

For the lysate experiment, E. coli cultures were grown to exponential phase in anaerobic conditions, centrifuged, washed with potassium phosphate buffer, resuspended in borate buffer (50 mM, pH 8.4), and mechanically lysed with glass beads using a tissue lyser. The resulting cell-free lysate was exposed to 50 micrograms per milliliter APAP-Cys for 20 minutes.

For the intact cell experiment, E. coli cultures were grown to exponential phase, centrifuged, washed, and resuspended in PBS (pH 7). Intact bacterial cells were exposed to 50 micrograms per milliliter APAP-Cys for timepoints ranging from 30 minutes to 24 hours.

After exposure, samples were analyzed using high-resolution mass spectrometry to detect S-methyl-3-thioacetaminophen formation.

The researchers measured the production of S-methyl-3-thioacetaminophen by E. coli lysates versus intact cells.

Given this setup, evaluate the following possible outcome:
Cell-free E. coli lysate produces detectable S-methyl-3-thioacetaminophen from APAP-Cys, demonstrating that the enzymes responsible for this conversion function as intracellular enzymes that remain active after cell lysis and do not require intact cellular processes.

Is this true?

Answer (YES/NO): YES